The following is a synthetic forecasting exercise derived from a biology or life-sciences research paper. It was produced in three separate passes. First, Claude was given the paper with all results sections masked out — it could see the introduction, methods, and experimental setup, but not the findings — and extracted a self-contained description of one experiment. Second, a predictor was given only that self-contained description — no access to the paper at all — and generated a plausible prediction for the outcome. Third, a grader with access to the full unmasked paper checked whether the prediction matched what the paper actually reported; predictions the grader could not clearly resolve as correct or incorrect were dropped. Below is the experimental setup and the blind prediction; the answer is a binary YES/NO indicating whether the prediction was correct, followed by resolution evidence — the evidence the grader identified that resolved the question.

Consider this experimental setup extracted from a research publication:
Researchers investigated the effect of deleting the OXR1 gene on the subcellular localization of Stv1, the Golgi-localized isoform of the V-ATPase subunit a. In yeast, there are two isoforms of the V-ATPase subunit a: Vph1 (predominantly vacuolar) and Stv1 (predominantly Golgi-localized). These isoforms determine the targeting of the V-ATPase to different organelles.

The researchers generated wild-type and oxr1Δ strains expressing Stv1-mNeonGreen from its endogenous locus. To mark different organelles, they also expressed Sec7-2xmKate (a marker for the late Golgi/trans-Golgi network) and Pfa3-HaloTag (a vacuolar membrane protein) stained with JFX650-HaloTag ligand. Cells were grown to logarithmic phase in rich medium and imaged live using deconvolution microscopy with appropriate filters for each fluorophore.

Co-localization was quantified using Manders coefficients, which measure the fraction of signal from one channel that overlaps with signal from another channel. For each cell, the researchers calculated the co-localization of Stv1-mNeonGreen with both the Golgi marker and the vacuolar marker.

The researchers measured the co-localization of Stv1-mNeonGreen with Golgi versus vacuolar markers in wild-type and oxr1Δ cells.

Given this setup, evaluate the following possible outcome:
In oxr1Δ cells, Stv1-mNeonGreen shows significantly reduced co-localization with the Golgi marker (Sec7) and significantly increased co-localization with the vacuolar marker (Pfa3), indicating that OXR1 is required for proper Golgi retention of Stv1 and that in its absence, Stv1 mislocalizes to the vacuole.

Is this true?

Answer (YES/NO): YES